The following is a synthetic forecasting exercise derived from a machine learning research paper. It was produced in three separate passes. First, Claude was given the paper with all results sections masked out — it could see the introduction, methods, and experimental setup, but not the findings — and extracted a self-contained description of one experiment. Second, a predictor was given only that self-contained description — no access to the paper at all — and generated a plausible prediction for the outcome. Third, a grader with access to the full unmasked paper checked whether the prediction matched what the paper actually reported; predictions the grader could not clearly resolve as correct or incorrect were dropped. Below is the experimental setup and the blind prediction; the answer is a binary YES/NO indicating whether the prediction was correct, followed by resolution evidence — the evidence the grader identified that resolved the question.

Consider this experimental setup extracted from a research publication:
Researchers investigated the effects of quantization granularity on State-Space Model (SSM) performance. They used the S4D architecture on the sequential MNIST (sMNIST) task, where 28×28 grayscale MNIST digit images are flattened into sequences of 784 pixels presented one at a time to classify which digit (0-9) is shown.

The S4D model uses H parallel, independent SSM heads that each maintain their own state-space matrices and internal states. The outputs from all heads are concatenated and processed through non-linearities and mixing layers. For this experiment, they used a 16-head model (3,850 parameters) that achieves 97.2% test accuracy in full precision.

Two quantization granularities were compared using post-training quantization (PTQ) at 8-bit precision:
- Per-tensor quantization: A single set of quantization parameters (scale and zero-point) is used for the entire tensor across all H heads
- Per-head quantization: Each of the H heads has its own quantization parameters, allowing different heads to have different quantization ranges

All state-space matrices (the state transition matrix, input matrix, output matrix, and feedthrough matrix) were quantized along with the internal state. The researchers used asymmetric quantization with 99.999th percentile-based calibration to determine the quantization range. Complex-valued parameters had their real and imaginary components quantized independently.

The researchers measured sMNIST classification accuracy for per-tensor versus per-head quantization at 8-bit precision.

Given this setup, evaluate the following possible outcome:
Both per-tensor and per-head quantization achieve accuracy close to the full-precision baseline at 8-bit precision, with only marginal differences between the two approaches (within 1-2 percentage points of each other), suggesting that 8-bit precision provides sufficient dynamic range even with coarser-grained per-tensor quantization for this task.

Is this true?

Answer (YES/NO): NO